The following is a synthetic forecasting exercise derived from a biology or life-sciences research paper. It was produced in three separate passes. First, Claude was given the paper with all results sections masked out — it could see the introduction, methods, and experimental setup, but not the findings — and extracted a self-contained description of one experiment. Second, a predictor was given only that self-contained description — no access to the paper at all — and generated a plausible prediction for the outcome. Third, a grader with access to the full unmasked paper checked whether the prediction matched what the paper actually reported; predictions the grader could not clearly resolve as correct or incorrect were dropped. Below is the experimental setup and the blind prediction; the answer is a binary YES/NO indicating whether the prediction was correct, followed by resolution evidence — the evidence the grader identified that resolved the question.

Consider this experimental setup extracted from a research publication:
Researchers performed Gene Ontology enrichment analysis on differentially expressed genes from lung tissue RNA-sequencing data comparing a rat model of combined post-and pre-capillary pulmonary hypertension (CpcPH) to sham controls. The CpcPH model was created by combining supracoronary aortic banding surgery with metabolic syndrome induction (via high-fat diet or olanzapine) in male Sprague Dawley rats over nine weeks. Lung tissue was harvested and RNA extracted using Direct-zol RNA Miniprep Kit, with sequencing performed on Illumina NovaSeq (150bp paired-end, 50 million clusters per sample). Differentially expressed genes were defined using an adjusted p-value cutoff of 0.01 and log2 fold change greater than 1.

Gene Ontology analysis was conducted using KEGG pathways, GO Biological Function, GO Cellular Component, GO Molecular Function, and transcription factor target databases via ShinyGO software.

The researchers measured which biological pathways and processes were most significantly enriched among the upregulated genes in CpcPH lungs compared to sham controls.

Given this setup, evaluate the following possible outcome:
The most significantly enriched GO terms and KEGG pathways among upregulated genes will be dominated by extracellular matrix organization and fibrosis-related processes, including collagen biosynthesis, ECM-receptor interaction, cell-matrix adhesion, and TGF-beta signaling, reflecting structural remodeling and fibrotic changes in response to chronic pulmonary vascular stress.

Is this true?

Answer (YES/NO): NO